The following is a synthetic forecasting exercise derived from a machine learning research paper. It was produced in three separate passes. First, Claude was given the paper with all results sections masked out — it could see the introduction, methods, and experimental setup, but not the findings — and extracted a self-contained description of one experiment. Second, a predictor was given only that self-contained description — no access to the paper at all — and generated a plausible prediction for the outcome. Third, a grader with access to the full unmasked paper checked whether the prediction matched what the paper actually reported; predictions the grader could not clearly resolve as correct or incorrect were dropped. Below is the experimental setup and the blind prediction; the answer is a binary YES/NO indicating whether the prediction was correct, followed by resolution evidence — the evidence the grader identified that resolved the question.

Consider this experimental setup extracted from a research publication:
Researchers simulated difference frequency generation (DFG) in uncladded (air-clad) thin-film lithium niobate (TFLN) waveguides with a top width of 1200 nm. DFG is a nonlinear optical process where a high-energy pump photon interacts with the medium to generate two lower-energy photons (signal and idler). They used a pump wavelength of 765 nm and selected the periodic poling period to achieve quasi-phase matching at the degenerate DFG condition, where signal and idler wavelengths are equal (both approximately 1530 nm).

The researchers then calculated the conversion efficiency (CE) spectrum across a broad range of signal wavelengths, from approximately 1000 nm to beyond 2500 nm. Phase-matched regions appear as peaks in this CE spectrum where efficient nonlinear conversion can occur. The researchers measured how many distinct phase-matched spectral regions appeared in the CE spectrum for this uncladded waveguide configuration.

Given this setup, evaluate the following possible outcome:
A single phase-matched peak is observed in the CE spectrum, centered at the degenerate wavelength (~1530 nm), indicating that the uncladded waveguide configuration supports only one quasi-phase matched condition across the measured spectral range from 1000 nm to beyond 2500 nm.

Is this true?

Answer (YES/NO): NO